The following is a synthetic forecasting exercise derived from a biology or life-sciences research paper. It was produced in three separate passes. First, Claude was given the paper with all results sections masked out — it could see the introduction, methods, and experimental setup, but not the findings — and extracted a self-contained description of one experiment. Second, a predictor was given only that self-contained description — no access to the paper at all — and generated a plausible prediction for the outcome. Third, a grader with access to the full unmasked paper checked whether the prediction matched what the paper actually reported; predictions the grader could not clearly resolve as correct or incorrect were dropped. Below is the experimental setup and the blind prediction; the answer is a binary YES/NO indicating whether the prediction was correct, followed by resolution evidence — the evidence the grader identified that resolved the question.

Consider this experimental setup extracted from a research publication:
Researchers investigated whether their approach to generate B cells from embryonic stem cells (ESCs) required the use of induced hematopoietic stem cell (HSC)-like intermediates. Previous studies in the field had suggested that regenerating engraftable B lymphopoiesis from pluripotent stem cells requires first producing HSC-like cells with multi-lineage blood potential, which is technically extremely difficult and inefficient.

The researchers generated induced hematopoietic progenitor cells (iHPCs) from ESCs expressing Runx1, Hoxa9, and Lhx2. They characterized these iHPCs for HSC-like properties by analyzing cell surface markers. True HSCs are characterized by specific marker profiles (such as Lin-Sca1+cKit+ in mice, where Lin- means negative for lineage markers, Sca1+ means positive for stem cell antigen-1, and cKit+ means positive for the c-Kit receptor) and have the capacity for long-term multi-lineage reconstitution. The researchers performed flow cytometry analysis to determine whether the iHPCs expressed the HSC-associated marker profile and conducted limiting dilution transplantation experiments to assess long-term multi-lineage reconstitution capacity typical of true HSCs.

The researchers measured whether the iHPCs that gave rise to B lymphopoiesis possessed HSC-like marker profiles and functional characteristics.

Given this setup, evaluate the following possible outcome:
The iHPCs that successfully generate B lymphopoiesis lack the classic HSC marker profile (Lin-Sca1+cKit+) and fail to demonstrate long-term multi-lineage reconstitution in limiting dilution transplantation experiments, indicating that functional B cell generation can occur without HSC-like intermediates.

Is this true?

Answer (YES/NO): NO